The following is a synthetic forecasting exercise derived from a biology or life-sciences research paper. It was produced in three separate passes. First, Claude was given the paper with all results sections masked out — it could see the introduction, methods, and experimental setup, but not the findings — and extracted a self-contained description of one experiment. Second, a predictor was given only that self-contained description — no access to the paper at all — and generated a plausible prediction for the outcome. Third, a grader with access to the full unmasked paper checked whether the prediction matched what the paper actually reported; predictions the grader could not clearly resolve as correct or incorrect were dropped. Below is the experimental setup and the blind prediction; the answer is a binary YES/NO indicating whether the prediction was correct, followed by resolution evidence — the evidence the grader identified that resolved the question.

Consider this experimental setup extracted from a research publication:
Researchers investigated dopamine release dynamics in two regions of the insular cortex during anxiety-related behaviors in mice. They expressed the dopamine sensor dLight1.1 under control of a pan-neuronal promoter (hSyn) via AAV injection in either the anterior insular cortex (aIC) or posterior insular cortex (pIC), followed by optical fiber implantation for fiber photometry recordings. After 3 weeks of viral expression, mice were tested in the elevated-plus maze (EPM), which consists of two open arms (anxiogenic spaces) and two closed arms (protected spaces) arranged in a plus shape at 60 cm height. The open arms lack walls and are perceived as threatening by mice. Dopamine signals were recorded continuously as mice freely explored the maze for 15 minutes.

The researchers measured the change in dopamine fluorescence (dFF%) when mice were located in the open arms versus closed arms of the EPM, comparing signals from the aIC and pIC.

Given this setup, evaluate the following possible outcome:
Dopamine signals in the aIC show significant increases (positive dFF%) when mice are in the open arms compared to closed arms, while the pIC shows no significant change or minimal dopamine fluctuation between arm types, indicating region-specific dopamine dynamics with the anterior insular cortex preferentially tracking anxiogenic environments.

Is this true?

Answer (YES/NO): YES